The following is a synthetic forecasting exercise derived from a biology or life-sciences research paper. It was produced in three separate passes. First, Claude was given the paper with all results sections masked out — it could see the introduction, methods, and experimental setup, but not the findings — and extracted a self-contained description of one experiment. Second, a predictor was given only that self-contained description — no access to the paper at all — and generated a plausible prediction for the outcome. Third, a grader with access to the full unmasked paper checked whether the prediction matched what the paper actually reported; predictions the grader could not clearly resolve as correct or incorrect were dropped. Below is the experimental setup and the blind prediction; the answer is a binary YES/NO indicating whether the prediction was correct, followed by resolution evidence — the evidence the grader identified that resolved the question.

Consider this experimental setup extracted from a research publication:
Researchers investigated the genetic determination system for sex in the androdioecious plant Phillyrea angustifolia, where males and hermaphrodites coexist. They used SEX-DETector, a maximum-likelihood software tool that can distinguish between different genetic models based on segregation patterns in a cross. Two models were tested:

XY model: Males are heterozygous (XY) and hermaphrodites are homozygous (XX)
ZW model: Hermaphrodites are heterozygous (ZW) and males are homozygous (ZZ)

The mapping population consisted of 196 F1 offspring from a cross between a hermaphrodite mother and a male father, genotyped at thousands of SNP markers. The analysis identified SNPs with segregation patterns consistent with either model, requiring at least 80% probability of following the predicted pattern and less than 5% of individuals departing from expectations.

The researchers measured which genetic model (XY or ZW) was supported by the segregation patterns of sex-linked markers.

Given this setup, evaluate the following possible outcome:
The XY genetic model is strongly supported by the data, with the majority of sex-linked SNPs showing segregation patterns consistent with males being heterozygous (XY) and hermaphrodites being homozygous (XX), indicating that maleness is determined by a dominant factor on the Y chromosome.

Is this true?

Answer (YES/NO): YES